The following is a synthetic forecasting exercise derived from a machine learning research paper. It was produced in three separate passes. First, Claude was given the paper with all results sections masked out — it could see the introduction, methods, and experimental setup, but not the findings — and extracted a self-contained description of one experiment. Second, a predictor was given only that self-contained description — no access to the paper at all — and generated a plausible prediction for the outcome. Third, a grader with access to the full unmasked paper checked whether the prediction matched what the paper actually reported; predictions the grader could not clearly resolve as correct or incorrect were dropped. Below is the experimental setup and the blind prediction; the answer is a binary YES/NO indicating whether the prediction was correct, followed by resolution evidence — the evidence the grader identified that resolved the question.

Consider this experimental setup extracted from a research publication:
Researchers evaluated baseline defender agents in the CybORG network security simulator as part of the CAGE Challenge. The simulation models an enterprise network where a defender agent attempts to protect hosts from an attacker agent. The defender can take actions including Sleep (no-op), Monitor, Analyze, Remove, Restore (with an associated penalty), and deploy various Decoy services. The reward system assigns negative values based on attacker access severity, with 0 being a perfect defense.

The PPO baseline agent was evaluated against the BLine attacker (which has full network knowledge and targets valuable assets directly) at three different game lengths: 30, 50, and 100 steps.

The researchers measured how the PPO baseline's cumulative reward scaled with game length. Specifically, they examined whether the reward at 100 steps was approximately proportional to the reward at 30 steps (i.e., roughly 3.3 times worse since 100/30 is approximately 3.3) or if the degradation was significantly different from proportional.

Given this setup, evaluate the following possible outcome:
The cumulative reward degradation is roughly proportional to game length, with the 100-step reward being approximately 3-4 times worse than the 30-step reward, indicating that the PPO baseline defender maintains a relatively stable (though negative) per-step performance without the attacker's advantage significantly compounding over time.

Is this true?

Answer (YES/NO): YES